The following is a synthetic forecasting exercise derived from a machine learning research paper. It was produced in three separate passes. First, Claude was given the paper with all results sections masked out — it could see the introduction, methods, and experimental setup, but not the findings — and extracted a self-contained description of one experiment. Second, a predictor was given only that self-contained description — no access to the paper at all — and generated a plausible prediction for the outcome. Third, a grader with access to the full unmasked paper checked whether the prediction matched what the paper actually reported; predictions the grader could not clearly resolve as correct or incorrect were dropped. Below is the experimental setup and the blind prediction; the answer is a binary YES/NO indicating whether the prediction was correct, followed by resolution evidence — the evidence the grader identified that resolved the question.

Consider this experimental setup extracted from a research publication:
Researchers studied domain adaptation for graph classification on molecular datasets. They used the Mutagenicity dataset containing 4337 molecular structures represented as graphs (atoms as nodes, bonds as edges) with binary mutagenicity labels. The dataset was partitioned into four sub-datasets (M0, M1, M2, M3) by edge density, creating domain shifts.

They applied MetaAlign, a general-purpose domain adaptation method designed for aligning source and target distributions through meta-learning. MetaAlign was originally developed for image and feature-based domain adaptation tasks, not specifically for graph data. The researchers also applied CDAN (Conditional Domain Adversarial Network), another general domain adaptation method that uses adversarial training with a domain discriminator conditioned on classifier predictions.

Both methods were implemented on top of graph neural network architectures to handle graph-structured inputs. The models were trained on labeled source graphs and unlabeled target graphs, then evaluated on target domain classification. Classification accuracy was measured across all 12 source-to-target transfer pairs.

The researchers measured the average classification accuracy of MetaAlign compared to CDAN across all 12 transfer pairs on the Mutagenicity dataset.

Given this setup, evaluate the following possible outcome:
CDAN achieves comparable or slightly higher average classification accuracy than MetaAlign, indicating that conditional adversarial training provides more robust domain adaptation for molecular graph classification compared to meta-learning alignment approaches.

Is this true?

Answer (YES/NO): NO